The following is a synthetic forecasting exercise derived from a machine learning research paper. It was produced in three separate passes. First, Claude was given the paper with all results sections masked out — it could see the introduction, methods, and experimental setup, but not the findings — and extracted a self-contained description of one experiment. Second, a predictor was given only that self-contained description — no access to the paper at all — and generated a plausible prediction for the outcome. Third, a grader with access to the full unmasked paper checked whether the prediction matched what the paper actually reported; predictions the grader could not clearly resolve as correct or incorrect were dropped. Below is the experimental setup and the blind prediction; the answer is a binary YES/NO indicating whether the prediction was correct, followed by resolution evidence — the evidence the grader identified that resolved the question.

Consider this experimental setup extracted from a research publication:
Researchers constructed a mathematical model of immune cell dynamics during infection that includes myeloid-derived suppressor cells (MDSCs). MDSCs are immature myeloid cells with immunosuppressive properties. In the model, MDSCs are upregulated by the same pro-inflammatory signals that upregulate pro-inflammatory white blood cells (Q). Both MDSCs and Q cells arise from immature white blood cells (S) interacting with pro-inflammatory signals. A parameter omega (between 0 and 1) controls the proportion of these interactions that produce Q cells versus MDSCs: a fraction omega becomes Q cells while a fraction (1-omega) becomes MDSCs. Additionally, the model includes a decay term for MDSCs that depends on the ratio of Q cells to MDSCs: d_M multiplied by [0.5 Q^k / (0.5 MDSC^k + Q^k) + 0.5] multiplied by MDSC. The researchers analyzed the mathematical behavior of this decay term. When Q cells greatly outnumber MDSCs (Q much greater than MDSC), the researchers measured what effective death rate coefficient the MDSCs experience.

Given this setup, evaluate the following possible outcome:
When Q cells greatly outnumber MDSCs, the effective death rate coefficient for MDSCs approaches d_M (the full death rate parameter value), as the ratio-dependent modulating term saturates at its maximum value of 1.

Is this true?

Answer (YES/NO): YES